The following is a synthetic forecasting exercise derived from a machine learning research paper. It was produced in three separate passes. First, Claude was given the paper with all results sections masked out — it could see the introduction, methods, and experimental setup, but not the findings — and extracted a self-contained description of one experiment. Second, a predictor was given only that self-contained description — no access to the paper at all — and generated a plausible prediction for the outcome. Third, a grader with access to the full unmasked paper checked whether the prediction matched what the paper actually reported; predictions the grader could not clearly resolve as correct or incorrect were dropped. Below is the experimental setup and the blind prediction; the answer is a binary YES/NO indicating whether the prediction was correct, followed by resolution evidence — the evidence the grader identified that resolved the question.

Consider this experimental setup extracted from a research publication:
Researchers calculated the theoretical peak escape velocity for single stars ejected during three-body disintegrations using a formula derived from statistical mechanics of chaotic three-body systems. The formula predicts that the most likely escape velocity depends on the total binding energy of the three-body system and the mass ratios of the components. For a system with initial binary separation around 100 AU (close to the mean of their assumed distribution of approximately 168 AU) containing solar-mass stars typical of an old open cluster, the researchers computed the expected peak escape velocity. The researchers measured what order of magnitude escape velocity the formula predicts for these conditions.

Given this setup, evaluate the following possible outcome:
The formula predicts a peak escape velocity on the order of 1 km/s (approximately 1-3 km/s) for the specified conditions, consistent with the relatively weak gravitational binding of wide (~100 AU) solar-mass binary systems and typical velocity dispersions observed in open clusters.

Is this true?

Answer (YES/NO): NO